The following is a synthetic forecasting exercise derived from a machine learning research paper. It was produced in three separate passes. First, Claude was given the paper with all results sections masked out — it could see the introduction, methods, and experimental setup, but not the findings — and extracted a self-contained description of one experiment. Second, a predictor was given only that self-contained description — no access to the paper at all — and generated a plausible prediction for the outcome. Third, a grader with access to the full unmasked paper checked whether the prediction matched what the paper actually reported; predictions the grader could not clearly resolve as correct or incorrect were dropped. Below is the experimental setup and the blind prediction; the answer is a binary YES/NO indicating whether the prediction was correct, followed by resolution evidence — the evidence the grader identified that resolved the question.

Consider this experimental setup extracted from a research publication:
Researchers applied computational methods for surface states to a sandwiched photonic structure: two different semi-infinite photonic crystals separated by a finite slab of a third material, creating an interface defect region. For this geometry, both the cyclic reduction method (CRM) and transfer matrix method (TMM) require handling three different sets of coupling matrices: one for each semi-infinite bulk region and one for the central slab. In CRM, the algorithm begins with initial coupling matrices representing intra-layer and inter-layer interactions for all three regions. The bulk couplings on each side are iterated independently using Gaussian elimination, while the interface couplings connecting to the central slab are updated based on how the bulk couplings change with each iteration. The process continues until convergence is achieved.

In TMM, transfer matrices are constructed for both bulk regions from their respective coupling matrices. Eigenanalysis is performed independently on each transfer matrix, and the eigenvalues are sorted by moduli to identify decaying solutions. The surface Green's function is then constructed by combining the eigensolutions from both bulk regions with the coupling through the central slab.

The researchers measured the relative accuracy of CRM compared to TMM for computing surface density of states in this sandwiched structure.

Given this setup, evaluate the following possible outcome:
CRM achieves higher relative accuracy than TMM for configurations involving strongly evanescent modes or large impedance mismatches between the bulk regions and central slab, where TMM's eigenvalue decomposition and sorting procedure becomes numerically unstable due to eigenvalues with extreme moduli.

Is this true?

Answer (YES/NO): NO